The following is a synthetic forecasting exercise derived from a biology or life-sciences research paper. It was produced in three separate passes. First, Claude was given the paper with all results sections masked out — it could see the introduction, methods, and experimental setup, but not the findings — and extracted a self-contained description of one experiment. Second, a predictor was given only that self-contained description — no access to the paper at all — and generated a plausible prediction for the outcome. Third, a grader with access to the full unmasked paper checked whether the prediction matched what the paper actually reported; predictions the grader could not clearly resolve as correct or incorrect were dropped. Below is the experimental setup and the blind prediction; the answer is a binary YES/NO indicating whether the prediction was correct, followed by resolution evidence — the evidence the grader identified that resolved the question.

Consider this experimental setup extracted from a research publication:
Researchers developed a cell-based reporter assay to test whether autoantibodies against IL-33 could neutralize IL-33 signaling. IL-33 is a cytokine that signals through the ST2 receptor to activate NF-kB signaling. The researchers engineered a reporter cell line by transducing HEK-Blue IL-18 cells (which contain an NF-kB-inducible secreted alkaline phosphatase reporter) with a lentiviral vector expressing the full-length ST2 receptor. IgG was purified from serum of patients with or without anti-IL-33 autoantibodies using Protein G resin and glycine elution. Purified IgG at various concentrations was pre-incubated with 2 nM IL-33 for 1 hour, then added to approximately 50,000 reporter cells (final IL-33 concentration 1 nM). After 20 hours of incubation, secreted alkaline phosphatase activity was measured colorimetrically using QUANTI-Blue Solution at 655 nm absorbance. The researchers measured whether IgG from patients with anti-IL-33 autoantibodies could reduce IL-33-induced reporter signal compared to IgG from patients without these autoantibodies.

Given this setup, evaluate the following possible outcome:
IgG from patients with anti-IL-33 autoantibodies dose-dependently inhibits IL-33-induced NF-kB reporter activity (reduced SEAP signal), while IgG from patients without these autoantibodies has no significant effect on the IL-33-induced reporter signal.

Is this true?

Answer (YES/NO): YES